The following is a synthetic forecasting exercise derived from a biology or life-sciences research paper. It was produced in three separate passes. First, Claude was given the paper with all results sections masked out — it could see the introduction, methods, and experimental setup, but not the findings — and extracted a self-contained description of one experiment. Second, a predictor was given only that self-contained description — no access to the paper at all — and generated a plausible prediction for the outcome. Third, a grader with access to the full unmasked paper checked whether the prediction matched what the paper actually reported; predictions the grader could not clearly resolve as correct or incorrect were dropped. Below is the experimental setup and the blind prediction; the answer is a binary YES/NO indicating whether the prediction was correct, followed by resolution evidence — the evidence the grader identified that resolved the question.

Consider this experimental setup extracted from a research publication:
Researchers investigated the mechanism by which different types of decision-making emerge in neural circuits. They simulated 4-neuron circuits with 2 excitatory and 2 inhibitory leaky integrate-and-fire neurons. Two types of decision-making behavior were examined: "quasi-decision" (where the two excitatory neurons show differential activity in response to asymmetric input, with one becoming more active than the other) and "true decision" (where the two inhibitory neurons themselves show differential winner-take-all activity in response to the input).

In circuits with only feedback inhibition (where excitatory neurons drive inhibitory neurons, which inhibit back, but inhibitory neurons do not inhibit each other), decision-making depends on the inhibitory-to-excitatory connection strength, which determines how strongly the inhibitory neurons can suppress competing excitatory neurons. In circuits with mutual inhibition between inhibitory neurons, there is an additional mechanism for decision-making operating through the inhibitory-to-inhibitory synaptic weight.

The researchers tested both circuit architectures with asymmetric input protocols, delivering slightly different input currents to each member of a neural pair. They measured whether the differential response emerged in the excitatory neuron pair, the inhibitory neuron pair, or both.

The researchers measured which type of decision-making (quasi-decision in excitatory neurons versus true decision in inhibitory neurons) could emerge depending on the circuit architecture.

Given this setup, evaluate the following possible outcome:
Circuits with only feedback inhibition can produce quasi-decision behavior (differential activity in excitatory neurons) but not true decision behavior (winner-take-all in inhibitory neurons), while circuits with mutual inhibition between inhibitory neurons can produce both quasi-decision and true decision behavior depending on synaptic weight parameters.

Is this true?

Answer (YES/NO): NO